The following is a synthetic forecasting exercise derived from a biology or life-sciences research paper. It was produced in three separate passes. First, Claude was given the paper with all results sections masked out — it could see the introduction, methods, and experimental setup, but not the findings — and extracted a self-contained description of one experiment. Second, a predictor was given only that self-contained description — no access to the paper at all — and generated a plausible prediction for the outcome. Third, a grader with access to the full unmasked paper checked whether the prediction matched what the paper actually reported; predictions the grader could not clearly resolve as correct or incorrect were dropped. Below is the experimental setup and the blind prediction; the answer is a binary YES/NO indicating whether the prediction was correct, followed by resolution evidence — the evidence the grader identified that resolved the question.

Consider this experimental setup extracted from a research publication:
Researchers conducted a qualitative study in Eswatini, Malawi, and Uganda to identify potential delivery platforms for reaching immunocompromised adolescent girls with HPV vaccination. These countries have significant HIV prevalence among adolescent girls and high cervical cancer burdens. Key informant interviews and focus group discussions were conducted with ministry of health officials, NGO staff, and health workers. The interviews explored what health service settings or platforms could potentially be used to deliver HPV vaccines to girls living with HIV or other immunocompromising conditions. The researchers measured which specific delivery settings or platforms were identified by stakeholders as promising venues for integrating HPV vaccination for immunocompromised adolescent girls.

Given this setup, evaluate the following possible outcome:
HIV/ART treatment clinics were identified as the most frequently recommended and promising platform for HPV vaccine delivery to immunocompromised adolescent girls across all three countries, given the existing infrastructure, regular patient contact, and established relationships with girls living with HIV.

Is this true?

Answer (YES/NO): NO